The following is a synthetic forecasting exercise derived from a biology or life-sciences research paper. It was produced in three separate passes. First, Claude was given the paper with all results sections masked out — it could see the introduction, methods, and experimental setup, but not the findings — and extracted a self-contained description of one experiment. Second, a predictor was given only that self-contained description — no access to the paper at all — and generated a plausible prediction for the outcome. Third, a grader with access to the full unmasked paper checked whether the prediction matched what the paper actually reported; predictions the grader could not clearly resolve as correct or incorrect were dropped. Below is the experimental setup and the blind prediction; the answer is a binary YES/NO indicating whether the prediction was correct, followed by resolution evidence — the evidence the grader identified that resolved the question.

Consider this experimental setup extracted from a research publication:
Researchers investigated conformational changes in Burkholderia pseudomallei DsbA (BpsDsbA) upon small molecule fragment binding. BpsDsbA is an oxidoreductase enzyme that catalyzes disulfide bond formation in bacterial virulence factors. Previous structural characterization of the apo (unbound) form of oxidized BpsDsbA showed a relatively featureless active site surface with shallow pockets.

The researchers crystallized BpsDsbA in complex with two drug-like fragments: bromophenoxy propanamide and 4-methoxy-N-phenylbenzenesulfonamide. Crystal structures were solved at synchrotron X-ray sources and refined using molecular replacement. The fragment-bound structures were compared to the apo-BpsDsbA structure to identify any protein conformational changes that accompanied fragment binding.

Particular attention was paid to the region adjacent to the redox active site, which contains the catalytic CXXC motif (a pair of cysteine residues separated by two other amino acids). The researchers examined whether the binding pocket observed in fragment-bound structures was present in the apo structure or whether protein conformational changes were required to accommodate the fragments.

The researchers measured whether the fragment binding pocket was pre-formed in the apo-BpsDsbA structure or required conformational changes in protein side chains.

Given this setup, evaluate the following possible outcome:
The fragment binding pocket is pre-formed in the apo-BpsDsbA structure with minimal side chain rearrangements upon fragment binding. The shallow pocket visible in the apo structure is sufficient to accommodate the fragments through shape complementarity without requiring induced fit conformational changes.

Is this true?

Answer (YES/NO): NO